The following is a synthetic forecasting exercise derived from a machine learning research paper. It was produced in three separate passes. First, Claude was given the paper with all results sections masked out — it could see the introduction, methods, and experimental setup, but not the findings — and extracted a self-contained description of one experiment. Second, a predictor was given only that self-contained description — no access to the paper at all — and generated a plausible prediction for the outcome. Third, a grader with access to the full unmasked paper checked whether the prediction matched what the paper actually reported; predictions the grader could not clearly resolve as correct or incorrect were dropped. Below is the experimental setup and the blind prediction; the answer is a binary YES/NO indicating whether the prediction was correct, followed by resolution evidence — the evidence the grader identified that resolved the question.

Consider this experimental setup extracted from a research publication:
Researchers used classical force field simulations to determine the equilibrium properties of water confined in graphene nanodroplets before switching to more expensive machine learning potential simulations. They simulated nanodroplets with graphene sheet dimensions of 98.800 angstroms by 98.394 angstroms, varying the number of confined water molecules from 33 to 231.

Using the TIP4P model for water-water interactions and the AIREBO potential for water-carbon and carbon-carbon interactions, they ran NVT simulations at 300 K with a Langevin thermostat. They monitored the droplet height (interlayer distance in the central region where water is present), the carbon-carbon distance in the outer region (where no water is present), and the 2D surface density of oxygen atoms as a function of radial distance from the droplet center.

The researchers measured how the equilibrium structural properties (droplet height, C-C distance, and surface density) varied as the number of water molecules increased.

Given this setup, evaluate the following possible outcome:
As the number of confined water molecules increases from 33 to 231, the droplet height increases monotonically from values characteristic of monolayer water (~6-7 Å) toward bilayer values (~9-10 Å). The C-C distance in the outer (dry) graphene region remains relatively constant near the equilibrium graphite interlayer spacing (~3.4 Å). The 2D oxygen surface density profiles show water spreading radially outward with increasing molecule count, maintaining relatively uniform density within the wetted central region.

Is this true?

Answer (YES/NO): NO